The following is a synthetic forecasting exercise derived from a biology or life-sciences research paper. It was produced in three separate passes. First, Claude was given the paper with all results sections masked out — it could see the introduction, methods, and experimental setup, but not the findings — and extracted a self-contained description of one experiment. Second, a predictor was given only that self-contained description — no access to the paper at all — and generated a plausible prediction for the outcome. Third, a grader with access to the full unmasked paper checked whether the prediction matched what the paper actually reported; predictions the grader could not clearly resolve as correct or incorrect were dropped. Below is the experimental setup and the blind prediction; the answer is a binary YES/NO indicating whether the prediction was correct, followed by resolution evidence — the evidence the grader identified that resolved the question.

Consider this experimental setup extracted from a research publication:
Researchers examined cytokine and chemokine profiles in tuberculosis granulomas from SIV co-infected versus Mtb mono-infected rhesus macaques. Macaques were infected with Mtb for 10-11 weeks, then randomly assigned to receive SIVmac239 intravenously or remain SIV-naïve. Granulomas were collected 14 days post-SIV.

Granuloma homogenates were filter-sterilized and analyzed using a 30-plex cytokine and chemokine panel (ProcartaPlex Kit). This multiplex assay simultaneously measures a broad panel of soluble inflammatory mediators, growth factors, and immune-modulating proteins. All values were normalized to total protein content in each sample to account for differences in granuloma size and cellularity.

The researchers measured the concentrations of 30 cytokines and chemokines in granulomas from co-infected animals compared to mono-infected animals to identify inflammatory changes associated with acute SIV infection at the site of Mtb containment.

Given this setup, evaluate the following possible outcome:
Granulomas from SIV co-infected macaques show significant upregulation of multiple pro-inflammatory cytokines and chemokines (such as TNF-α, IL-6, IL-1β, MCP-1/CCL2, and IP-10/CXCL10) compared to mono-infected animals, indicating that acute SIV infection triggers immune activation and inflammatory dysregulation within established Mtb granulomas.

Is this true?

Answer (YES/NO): NO